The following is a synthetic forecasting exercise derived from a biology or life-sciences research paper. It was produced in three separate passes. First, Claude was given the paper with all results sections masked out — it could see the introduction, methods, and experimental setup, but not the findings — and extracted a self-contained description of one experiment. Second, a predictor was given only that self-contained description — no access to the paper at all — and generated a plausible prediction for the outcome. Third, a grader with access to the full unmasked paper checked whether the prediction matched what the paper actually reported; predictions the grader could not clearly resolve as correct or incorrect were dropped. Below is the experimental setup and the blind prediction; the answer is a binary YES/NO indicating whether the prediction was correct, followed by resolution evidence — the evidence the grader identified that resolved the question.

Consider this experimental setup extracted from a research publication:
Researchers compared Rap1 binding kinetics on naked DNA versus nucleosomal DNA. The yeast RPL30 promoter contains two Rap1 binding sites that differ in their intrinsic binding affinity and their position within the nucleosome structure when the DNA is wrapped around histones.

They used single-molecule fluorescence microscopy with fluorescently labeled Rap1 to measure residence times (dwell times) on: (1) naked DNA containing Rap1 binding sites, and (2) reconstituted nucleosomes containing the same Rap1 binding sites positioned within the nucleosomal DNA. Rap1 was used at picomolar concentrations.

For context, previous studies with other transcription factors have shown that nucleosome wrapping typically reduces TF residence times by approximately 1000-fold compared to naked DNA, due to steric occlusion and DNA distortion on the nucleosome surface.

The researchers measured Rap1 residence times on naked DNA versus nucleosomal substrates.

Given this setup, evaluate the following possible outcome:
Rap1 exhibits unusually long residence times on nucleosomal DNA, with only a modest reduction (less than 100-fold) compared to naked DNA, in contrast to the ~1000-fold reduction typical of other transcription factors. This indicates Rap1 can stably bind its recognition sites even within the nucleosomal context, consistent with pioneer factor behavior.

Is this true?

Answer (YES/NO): YES